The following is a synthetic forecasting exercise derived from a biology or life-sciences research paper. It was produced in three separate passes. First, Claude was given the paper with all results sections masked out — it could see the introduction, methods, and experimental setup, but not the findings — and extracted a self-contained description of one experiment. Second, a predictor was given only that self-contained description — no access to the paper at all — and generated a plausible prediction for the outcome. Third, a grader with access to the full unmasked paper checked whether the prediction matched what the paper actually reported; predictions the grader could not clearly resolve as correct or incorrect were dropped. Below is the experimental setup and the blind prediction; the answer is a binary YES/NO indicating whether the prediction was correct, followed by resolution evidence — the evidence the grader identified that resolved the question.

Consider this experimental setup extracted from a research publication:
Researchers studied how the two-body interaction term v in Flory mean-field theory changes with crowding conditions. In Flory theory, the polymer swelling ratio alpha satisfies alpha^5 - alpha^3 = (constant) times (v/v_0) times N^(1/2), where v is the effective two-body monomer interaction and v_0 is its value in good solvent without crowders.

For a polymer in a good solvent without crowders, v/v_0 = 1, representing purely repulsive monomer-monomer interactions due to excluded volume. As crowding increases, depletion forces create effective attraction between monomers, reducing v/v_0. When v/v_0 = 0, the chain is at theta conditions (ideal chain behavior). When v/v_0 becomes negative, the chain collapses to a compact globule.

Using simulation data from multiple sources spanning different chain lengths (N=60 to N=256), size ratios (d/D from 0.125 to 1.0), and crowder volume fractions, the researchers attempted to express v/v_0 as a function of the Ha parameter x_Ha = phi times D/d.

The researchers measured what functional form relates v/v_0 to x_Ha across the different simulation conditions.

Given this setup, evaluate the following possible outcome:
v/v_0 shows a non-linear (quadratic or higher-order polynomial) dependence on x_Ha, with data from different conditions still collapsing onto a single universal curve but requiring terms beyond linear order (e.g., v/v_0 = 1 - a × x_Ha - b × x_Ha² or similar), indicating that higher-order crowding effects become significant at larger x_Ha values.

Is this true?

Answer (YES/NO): NO